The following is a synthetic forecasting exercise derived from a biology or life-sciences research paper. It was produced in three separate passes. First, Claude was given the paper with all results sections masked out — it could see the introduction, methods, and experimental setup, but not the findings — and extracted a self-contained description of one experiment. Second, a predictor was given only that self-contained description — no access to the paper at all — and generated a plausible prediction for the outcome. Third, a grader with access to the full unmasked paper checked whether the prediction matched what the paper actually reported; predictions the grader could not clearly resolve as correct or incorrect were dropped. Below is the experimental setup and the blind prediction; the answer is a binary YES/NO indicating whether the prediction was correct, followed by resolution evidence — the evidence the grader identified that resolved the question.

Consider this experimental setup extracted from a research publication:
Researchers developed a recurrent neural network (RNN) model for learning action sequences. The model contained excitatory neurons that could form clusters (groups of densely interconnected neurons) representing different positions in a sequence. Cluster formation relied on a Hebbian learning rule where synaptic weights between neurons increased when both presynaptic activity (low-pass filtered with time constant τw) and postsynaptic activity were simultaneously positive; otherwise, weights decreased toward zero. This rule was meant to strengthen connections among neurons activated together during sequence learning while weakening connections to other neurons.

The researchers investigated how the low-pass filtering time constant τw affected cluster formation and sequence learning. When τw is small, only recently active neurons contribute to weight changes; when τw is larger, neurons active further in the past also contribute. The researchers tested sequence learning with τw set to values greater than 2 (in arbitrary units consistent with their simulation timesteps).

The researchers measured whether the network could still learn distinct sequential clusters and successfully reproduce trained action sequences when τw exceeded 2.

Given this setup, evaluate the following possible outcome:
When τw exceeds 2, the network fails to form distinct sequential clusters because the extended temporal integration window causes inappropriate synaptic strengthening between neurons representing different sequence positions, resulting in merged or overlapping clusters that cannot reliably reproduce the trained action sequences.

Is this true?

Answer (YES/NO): YES